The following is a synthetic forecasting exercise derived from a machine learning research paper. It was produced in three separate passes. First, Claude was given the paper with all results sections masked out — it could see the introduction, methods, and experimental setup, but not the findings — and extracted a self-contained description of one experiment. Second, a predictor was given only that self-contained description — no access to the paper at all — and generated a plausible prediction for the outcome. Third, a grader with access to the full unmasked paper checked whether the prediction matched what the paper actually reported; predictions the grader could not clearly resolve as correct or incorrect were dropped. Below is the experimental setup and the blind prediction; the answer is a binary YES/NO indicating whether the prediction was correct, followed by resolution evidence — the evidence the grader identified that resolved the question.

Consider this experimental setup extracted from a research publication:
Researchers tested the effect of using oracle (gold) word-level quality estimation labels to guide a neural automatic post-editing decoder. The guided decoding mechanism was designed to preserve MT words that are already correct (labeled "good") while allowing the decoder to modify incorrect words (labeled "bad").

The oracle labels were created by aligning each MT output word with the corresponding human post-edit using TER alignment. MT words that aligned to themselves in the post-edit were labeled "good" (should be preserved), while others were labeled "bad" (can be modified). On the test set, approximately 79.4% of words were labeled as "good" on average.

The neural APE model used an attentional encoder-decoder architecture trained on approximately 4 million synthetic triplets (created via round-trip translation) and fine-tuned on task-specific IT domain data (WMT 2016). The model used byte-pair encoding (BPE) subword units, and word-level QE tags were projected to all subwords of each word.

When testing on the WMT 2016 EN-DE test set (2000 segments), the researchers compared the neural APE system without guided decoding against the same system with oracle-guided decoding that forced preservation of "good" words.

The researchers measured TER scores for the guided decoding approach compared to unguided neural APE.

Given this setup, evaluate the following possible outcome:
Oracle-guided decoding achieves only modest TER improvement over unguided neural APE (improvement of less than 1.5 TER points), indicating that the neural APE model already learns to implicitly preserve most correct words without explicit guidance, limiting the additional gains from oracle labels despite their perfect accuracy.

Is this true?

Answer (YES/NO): YES